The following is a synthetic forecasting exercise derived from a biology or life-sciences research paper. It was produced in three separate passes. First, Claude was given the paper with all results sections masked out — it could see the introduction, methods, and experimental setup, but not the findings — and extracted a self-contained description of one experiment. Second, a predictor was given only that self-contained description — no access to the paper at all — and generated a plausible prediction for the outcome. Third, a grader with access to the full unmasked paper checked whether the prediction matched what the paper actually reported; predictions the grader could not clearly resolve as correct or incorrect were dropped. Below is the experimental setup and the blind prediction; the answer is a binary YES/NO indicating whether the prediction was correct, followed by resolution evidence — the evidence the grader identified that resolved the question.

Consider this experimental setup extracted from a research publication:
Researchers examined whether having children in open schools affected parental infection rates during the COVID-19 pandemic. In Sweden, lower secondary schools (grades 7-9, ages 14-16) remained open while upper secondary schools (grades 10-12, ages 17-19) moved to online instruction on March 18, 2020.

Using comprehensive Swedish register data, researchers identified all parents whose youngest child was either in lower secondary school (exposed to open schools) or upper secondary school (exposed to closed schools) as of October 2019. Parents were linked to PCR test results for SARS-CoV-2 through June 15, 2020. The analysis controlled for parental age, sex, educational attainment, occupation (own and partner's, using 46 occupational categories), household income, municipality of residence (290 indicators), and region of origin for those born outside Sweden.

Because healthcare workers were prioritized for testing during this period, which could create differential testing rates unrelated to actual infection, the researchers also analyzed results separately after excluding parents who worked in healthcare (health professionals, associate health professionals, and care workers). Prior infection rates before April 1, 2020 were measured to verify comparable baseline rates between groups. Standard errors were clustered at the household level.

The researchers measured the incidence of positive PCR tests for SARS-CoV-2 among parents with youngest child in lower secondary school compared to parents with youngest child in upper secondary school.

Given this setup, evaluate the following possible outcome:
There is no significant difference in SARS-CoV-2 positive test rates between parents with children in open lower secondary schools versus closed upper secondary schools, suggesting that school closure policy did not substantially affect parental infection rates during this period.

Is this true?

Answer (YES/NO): NO